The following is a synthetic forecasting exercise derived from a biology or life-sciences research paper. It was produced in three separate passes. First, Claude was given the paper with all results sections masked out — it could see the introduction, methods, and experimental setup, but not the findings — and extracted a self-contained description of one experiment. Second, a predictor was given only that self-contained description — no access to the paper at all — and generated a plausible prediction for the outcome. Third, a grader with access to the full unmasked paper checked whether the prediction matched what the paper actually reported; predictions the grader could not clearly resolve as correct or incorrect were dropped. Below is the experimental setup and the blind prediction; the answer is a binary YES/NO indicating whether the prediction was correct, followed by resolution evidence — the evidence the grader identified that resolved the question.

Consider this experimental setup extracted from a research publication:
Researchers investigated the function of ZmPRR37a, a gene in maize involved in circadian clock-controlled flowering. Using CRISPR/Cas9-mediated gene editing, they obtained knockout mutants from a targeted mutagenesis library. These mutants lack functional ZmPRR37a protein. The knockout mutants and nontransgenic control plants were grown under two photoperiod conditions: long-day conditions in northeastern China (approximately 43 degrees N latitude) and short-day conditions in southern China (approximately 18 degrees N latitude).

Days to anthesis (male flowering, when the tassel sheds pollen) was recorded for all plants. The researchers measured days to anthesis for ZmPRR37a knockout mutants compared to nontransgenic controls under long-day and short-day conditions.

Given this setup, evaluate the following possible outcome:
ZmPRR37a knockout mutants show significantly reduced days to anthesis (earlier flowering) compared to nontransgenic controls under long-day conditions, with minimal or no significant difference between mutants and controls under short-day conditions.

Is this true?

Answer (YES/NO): YES